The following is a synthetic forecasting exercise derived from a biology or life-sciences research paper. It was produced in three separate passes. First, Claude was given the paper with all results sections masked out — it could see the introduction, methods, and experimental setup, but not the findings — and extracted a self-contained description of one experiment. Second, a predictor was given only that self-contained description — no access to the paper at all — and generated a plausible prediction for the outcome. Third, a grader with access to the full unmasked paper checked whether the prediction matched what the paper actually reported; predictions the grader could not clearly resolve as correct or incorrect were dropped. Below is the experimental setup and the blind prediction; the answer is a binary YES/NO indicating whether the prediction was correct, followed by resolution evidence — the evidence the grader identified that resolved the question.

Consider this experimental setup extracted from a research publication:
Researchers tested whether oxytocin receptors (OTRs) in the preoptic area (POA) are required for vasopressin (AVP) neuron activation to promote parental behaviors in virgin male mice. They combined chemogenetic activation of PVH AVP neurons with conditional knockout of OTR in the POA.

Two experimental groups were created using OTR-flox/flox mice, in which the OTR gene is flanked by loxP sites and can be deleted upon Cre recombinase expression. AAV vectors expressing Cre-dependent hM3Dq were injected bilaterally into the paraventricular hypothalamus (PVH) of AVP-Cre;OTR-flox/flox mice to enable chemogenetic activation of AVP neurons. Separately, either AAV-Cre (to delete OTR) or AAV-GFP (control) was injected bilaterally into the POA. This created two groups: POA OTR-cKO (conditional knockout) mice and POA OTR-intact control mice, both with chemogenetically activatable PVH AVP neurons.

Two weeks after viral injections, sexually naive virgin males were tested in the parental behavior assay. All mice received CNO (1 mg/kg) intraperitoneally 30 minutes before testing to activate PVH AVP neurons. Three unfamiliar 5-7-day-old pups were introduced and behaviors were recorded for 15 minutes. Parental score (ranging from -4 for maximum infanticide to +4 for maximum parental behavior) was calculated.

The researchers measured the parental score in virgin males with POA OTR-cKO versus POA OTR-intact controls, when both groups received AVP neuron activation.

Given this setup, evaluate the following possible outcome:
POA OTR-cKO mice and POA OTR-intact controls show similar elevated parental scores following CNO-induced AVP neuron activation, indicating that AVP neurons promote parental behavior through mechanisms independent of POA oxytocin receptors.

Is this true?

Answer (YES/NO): NO